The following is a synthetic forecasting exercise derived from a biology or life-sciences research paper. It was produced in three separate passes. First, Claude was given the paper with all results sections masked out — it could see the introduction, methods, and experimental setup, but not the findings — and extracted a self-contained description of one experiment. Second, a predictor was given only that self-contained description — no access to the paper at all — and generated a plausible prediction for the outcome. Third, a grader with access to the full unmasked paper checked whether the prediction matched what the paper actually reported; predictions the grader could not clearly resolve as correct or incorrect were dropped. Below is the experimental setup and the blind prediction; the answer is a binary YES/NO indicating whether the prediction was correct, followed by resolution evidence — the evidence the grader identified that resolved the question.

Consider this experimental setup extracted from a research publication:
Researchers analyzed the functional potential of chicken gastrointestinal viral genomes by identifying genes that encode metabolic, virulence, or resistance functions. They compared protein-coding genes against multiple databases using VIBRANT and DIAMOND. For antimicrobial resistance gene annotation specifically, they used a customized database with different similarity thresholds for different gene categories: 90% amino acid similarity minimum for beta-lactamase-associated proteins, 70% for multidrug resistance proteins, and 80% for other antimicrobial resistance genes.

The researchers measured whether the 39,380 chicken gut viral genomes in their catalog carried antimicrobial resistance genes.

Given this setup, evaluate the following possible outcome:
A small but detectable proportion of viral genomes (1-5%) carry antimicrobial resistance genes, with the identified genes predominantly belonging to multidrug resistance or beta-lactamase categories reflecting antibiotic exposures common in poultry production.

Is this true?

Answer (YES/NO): NO